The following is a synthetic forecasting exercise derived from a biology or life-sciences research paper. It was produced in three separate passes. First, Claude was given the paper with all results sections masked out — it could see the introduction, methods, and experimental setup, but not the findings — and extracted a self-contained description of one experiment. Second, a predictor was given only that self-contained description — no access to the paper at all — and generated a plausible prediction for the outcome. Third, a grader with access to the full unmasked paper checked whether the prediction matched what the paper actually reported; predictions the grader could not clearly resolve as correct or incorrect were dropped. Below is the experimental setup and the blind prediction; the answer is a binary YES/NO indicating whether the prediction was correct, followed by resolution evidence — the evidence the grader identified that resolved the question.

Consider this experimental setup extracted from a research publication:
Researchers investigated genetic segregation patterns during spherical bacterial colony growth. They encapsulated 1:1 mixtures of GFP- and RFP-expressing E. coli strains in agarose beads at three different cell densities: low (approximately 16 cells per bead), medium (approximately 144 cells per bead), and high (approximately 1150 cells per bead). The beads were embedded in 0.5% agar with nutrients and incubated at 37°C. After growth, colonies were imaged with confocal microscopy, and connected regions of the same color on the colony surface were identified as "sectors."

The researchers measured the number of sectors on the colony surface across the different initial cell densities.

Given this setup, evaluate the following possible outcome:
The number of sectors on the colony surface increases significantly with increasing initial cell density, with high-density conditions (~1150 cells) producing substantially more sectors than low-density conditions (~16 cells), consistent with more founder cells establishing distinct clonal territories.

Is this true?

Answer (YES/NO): YES